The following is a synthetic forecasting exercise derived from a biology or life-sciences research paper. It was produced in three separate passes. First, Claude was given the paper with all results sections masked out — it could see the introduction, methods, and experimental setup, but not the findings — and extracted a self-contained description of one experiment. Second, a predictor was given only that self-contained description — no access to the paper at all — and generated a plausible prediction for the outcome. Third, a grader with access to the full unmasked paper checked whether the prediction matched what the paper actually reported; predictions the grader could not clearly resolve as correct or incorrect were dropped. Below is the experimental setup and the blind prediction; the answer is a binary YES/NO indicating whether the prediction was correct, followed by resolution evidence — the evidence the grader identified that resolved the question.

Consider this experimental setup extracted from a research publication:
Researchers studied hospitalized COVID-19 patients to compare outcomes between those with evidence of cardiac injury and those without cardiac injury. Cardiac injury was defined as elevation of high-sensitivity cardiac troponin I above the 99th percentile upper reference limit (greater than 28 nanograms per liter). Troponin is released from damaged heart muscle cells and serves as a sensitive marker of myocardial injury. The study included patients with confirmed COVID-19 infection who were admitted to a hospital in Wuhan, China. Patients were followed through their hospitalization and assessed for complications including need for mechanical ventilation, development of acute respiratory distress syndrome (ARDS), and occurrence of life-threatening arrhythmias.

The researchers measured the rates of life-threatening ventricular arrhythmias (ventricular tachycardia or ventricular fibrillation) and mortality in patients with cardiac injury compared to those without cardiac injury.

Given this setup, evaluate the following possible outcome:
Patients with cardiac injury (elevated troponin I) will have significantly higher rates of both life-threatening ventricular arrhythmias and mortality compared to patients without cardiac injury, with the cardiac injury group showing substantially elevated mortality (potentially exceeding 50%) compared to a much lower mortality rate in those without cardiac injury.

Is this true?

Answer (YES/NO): YES